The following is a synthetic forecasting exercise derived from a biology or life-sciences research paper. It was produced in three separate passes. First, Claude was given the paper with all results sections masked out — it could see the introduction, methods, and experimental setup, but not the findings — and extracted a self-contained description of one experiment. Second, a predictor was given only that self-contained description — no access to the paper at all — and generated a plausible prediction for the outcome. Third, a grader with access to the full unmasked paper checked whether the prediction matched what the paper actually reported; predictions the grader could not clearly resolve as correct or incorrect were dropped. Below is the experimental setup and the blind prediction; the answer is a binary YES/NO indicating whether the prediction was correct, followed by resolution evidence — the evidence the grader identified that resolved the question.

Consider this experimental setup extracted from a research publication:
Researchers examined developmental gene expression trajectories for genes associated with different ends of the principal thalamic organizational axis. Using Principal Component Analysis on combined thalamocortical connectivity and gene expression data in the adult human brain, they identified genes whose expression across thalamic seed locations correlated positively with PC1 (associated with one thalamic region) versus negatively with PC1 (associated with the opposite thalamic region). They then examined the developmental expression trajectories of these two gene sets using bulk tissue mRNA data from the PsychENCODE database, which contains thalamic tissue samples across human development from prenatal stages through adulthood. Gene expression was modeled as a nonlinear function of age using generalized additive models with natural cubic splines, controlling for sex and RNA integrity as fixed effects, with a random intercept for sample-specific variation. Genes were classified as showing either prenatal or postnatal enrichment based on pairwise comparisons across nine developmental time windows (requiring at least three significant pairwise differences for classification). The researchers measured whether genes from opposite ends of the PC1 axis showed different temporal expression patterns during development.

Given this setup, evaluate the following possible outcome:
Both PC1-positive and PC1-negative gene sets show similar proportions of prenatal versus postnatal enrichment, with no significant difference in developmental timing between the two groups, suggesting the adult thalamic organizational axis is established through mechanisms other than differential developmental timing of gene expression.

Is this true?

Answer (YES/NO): NO